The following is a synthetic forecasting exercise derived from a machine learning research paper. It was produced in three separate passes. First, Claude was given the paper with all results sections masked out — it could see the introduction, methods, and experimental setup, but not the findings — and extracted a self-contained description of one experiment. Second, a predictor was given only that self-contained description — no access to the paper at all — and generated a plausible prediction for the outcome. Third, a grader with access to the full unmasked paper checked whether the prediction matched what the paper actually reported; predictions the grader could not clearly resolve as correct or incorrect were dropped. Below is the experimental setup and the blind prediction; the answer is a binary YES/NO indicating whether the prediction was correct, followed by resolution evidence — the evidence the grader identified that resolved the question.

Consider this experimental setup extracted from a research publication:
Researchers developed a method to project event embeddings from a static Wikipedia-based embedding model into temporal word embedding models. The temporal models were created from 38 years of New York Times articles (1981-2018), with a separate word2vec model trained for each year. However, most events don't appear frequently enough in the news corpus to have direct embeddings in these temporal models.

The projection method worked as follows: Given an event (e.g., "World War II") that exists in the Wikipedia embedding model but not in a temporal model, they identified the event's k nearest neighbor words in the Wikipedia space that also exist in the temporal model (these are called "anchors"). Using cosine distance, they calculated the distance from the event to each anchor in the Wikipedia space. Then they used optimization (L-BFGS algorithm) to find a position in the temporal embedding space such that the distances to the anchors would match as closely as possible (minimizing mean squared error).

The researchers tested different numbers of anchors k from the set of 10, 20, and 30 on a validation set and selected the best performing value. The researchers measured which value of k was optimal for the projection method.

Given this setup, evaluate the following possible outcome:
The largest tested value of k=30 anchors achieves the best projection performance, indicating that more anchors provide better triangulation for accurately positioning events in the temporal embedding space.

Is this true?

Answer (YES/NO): YES